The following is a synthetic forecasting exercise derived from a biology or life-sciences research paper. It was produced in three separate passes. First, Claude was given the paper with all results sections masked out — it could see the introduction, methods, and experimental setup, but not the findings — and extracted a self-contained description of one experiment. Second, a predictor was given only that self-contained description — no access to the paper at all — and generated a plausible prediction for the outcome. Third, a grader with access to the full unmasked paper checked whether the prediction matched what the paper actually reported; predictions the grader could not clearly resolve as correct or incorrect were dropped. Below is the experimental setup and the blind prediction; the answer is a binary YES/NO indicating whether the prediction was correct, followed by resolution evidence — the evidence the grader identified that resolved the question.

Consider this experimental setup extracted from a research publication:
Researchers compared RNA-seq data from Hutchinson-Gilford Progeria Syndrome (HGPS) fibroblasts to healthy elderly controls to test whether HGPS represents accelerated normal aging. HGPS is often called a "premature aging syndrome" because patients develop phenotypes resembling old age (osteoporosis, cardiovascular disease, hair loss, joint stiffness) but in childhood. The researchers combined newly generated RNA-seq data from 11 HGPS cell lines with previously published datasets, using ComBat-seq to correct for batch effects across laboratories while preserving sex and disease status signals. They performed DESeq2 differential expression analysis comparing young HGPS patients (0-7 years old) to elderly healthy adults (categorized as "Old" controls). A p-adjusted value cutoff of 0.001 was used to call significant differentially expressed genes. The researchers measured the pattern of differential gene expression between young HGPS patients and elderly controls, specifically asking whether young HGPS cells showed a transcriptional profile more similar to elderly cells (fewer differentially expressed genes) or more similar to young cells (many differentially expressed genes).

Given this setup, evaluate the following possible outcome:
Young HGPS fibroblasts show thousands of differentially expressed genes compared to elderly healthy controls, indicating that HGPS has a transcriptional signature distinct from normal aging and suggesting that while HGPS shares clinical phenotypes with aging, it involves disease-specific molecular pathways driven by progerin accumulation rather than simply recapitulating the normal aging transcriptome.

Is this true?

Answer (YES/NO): YES